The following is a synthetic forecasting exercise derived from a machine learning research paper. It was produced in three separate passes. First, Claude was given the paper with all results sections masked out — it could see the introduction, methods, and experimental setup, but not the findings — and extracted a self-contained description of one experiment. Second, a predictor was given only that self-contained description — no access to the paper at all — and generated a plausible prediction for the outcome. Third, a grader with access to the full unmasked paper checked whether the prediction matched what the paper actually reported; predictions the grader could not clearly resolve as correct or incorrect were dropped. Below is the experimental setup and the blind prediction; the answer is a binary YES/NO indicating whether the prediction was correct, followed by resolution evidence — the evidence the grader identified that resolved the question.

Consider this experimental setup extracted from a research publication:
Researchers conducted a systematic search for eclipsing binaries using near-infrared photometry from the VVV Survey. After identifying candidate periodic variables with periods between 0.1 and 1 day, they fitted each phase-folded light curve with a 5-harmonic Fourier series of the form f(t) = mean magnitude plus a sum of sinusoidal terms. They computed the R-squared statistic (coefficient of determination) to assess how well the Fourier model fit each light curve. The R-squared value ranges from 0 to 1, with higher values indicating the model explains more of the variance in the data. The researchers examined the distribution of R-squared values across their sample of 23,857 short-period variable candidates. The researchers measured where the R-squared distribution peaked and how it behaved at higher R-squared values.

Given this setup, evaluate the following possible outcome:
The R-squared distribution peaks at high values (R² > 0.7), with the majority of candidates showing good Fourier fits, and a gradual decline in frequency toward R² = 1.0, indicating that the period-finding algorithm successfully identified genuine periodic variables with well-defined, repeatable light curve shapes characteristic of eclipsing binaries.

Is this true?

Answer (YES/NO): NO